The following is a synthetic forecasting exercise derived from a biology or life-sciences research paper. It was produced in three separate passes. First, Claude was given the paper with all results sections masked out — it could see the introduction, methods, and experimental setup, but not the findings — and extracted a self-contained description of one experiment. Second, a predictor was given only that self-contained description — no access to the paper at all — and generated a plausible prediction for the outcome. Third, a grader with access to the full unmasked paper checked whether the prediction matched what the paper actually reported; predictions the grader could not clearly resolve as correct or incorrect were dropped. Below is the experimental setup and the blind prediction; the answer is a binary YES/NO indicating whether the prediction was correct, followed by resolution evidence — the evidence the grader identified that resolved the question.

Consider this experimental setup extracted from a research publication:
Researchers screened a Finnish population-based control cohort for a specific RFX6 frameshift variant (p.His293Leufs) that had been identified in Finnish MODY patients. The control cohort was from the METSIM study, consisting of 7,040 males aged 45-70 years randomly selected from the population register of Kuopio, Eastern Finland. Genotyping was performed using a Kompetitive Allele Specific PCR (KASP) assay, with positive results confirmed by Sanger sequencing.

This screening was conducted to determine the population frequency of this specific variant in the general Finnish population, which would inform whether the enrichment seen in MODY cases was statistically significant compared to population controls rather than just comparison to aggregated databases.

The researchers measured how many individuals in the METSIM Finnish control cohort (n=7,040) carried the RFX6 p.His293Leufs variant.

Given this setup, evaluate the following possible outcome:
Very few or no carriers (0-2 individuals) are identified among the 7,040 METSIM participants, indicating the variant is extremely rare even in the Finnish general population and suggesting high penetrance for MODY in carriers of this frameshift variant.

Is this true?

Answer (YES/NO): NO